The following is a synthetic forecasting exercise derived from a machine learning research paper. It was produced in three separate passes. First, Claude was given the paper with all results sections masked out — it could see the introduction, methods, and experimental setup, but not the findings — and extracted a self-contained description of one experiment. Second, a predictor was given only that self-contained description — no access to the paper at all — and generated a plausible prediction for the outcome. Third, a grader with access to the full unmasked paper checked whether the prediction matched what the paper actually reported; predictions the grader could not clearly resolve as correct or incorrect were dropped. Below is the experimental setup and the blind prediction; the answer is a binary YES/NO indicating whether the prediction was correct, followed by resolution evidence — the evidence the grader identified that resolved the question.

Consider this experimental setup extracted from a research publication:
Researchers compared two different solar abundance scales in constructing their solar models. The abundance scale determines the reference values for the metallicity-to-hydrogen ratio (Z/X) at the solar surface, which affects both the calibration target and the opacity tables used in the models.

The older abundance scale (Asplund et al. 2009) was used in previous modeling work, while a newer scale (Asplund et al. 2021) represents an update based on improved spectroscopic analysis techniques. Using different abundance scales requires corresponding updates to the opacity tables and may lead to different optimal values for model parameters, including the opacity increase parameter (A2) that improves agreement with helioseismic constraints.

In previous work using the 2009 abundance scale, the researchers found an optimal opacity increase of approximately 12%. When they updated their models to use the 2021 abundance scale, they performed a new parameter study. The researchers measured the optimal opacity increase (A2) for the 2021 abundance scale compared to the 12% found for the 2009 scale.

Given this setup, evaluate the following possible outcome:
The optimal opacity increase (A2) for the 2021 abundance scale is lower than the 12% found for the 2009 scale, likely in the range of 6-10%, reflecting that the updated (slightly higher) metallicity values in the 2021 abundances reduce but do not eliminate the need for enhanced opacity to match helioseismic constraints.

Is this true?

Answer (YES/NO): YES